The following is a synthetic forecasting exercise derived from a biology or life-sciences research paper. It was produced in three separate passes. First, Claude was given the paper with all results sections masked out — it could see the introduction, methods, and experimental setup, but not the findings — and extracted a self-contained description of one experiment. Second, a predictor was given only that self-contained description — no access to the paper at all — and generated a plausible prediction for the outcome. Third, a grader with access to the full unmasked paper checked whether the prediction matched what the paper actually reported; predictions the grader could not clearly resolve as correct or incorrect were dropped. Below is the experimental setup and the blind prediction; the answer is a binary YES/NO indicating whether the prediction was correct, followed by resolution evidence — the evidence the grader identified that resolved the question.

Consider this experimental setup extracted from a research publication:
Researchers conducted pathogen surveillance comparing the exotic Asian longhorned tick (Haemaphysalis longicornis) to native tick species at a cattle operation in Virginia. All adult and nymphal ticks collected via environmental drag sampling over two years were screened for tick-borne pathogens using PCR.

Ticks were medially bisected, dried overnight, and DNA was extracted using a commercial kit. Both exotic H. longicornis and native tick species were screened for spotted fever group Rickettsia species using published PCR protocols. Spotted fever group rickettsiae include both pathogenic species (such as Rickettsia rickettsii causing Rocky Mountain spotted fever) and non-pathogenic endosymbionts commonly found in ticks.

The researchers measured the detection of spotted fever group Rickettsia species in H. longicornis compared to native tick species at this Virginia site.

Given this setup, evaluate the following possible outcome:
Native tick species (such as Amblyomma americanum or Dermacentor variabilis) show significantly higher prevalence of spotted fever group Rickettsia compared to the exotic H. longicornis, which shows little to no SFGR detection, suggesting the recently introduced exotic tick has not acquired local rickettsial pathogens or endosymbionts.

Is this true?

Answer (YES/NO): YES